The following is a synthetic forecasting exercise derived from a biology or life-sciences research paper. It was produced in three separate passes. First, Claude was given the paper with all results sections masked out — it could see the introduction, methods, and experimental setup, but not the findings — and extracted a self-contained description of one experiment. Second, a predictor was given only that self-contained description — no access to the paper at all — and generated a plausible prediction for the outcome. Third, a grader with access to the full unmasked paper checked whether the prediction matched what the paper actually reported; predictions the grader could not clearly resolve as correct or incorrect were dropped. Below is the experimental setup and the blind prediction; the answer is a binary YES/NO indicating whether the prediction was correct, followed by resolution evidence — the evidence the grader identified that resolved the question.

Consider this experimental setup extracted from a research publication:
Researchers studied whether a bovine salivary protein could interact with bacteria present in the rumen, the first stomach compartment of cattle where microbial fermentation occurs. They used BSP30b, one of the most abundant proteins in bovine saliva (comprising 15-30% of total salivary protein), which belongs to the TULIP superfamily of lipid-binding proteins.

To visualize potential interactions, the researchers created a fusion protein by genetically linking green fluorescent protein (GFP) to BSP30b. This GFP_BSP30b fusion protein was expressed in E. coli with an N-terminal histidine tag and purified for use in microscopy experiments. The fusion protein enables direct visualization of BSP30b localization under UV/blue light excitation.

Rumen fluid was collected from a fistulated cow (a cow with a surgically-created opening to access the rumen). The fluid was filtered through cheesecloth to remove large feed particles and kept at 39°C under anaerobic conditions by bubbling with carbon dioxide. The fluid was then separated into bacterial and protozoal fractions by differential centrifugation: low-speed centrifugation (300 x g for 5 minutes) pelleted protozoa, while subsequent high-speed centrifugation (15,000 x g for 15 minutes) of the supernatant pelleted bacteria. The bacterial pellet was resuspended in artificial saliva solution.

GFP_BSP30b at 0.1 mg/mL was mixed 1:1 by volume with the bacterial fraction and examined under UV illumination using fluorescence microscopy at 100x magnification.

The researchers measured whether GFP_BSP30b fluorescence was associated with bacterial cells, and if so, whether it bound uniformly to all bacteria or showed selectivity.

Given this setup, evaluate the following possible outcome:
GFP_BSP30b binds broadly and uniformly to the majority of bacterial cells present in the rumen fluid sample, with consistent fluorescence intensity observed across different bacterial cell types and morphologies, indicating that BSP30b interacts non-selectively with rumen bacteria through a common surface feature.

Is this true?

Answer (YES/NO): NO